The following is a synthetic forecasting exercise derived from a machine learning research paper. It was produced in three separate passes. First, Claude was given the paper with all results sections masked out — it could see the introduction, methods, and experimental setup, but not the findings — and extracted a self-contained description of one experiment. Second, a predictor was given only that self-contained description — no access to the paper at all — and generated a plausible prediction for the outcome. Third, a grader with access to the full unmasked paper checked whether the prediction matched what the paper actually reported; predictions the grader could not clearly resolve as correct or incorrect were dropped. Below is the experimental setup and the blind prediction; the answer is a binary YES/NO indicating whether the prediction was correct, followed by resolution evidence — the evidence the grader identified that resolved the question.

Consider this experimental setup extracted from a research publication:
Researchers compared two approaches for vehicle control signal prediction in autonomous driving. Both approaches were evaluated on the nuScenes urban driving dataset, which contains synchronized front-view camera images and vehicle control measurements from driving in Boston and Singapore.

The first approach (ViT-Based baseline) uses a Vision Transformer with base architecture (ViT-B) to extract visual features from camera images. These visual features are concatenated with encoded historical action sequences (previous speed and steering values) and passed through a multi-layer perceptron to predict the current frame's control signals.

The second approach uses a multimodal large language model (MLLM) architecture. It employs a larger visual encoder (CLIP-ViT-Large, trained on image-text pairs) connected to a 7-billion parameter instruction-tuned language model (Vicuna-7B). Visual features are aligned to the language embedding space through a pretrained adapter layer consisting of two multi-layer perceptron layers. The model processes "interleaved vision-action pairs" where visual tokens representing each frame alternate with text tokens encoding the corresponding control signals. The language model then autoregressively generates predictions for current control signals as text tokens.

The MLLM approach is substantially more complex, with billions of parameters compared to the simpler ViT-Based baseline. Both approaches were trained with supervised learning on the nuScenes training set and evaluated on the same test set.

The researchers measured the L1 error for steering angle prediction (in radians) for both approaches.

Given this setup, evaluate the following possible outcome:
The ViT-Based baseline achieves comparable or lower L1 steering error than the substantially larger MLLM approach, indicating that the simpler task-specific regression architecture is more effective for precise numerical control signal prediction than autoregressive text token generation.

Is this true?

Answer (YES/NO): NO